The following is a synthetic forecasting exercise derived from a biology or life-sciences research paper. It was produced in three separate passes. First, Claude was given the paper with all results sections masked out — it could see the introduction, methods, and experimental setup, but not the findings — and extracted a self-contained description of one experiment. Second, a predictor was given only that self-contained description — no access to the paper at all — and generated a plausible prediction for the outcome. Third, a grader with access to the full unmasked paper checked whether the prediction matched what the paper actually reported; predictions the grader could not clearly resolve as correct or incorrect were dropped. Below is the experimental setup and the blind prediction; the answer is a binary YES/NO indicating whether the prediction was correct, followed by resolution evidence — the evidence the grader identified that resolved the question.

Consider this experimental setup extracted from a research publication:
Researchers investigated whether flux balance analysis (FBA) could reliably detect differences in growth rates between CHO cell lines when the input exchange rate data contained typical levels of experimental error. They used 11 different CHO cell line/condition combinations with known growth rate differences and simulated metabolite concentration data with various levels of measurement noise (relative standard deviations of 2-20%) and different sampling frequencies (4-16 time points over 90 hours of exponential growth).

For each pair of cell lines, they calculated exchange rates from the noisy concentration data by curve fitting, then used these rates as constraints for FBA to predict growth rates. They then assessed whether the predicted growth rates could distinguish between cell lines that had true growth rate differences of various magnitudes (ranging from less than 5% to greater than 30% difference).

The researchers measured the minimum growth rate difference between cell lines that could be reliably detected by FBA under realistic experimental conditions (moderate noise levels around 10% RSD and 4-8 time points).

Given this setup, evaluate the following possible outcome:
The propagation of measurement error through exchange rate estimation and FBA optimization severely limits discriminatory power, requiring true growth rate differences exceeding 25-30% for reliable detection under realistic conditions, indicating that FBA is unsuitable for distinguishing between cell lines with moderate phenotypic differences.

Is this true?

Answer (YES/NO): NO